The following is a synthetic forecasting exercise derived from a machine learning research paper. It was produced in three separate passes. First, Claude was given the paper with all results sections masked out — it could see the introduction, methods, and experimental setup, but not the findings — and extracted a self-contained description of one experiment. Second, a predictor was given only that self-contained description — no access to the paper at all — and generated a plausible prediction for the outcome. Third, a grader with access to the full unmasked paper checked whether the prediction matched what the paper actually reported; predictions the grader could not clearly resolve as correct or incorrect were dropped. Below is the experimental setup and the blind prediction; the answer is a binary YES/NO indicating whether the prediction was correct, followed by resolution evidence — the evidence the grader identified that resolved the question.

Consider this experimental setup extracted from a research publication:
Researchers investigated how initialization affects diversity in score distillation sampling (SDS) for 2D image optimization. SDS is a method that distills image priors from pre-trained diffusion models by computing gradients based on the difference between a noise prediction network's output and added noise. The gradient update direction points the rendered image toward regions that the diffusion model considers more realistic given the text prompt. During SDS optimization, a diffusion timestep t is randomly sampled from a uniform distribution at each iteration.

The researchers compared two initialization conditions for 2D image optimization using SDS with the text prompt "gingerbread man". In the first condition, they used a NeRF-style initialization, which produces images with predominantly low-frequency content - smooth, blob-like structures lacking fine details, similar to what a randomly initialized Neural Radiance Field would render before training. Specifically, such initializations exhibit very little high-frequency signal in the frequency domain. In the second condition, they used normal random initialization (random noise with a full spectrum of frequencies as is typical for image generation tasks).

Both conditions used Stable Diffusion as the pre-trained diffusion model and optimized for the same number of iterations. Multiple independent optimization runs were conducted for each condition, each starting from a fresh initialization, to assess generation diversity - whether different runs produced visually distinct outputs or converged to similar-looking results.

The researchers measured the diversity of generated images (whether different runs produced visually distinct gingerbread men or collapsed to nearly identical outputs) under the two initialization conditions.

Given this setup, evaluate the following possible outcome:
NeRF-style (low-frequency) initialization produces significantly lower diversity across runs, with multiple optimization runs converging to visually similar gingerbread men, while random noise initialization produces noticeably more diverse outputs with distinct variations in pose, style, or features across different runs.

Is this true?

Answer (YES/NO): YES